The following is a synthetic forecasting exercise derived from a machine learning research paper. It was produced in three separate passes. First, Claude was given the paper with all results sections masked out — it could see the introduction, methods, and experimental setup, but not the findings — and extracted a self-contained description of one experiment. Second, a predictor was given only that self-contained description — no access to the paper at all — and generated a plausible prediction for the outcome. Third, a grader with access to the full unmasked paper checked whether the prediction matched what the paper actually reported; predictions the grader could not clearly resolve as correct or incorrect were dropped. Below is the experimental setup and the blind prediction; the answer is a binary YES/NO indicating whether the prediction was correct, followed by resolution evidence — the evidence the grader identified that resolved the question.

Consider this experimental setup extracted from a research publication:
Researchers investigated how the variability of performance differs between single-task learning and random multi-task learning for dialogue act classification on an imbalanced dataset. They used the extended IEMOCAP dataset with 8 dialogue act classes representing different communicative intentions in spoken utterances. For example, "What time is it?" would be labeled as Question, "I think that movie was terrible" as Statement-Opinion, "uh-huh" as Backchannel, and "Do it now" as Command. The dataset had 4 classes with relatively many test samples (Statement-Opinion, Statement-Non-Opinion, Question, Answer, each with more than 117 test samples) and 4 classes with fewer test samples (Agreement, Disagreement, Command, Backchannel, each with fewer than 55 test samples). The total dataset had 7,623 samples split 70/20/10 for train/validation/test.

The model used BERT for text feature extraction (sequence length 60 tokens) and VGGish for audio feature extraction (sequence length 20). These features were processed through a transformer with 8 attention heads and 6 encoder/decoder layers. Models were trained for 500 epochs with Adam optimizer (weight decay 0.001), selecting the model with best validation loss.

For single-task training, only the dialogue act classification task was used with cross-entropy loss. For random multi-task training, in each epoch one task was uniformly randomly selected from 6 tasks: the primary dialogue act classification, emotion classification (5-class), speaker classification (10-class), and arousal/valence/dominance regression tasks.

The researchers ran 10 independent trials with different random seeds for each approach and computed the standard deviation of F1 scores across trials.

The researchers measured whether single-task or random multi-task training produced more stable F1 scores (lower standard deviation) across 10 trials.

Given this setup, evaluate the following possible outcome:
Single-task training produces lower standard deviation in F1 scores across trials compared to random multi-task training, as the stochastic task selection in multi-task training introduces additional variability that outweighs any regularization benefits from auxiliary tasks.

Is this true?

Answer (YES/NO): NO